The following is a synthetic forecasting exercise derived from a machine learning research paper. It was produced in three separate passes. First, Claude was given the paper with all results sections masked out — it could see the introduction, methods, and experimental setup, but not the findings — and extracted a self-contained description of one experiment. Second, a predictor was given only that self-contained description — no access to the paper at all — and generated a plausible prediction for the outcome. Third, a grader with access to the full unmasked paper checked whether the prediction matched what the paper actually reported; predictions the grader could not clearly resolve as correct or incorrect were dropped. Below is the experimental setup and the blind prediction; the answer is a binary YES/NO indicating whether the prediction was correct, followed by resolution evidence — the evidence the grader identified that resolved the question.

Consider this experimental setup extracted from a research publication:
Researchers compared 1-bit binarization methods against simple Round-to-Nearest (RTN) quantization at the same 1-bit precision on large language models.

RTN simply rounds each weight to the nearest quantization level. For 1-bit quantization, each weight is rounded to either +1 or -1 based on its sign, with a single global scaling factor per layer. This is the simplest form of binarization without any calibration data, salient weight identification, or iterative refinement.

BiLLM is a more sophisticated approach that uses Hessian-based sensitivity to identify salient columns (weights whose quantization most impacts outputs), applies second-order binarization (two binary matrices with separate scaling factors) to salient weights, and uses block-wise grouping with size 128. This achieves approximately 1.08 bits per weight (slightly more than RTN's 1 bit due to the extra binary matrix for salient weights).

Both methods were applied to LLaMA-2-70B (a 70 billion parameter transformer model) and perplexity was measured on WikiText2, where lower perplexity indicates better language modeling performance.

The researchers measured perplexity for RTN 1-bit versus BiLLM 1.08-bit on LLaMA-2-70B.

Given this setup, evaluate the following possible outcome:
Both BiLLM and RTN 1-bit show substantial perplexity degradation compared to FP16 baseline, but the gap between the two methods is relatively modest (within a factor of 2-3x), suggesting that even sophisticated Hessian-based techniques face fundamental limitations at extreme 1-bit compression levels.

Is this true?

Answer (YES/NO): NO